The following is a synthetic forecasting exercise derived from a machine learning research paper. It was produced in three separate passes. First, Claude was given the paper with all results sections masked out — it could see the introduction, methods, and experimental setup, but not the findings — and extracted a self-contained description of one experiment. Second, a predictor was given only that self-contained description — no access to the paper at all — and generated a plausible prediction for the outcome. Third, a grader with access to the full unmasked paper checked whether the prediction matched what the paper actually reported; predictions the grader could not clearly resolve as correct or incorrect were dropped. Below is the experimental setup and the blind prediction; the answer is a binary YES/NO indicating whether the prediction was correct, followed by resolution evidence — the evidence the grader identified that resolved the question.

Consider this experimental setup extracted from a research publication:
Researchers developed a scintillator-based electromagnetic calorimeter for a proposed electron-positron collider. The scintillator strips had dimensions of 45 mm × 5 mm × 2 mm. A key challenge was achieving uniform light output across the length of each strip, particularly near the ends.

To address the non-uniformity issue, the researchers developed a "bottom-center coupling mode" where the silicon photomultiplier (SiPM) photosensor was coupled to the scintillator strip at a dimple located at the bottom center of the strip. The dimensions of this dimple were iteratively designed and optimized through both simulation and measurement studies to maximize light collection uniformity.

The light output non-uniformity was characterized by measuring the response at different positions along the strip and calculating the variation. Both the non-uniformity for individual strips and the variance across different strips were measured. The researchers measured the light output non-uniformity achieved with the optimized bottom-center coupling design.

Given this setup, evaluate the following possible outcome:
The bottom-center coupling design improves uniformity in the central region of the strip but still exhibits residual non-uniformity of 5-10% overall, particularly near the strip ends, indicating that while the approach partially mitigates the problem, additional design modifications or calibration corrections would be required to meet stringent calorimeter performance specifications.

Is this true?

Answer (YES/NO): NO